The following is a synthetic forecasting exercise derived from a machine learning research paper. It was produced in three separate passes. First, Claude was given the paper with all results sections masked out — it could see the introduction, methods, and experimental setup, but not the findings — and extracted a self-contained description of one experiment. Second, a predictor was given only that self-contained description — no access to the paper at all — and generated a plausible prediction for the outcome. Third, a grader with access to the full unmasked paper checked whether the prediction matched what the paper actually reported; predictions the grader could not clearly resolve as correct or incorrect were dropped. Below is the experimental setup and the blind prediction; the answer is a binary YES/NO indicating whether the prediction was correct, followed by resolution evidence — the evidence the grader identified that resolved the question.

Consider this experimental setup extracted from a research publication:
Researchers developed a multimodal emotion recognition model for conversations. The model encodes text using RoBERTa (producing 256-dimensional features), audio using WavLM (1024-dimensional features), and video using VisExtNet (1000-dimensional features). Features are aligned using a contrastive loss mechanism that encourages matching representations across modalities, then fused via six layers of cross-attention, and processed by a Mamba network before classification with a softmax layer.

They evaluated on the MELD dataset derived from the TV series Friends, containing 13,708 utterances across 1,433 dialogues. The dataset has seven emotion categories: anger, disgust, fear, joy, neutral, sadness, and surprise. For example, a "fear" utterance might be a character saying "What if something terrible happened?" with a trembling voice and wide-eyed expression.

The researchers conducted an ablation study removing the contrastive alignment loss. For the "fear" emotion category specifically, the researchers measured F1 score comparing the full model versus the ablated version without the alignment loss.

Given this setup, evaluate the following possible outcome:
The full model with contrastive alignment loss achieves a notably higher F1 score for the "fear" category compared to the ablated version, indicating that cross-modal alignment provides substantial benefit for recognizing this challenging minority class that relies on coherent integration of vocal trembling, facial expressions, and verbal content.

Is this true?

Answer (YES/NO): YES